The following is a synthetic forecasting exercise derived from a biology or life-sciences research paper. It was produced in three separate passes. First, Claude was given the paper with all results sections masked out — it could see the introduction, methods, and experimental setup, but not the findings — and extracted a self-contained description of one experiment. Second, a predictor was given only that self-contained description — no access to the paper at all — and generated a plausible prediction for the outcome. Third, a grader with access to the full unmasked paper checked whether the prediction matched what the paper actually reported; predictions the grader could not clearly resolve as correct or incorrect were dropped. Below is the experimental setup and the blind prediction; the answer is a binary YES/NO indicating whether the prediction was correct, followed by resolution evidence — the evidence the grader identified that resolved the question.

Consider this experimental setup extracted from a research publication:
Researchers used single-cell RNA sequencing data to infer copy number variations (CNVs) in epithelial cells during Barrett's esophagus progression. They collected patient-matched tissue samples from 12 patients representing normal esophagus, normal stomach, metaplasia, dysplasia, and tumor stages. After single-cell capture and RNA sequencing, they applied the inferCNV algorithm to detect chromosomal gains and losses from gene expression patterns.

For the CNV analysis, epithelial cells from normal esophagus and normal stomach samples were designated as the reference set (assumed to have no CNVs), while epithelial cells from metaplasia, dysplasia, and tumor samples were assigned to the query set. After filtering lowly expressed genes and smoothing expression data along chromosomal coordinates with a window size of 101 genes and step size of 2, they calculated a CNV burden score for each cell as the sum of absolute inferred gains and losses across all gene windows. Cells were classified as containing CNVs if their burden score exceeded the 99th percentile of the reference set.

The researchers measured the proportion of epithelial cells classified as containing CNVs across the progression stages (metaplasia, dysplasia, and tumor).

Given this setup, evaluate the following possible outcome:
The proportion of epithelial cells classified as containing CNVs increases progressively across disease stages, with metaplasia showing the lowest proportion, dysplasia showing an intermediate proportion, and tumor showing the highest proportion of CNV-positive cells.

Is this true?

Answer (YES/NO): NO